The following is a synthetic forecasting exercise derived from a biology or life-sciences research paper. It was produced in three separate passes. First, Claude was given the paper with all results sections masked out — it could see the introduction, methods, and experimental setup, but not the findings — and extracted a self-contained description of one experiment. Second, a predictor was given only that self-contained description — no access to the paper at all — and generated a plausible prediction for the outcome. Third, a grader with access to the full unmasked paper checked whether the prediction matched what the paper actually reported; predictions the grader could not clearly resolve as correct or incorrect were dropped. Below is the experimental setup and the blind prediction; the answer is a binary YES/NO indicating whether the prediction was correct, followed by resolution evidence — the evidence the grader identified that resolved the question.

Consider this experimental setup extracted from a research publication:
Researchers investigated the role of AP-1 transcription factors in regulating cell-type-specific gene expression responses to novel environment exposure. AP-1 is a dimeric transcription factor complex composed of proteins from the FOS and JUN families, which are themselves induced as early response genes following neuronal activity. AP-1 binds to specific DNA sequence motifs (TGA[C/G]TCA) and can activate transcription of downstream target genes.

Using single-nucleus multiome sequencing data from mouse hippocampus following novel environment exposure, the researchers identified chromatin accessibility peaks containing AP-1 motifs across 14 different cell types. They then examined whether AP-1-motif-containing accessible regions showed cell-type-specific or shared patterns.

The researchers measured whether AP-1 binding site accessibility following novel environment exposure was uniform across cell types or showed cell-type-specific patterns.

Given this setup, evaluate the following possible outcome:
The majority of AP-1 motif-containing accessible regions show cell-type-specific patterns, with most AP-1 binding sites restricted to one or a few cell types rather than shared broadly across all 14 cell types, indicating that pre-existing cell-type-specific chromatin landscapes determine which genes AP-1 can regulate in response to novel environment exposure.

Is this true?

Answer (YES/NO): YES